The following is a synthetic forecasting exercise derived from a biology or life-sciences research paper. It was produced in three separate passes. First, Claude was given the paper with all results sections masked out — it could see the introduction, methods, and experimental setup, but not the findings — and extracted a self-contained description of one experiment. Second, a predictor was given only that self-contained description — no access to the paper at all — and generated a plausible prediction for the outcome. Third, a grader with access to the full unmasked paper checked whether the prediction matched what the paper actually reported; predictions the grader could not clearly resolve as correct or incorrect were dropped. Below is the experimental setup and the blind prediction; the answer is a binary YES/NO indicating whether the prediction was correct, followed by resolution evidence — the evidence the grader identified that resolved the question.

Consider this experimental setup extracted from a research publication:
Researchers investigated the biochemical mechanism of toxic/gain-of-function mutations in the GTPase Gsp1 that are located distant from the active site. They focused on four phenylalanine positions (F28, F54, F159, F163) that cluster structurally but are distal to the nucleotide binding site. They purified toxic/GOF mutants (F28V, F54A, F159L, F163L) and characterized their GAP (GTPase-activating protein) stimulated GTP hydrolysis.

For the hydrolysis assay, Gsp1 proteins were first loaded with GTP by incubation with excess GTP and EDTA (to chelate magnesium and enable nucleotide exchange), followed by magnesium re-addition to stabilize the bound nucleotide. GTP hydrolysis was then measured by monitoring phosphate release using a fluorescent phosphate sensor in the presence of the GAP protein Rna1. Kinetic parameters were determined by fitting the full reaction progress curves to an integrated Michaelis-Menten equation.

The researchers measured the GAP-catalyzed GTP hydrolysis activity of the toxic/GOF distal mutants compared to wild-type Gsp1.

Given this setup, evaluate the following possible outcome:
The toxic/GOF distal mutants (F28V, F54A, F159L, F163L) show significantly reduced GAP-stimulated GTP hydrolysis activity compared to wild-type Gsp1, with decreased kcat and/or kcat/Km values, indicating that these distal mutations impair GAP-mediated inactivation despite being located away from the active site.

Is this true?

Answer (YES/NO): NO